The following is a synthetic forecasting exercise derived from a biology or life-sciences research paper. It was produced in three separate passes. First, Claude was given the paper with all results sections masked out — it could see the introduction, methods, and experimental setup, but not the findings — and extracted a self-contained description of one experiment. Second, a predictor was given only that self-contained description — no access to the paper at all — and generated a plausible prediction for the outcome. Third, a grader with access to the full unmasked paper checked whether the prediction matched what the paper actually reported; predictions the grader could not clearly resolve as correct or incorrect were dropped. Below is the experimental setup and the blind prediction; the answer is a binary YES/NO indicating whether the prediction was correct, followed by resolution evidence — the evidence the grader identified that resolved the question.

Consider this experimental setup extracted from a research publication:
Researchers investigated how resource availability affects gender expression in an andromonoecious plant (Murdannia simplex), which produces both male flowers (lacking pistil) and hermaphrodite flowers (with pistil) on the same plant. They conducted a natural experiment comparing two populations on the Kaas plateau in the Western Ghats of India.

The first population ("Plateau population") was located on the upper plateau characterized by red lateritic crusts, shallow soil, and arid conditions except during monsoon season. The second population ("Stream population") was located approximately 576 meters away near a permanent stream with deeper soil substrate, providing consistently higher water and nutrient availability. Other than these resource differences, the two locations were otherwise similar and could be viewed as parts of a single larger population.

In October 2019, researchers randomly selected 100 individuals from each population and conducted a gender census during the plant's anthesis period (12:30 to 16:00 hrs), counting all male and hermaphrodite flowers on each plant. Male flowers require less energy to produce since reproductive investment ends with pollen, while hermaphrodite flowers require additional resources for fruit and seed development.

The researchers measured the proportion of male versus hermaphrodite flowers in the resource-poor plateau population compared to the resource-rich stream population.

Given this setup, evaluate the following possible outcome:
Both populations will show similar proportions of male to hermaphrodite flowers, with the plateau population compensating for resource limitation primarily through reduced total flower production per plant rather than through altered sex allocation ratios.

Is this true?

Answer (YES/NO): NO